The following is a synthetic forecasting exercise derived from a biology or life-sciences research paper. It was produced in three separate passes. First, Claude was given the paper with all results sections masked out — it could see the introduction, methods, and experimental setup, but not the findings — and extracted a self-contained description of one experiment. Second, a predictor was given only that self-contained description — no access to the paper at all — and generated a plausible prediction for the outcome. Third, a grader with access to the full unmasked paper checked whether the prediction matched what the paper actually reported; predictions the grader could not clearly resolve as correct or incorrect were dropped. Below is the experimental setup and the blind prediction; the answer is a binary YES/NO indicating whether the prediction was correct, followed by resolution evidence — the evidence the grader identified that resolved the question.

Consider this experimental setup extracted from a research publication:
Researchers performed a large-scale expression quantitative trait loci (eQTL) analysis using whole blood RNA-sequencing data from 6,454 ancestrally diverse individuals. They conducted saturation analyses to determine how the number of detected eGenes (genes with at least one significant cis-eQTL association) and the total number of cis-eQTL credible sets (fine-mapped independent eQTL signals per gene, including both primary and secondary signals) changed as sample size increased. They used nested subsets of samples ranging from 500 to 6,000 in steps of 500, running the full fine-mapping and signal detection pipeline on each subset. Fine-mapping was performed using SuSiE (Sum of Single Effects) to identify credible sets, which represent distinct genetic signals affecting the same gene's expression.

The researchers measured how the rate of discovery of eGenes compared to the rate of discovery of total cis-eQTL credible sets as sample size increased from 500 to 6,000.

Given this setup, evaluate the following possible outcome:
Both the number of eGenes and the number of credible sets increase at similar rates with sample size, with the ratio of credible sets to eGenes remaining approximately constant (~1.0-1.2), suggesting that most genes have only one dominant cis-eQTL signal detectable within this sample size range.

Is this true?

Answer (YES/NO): NO